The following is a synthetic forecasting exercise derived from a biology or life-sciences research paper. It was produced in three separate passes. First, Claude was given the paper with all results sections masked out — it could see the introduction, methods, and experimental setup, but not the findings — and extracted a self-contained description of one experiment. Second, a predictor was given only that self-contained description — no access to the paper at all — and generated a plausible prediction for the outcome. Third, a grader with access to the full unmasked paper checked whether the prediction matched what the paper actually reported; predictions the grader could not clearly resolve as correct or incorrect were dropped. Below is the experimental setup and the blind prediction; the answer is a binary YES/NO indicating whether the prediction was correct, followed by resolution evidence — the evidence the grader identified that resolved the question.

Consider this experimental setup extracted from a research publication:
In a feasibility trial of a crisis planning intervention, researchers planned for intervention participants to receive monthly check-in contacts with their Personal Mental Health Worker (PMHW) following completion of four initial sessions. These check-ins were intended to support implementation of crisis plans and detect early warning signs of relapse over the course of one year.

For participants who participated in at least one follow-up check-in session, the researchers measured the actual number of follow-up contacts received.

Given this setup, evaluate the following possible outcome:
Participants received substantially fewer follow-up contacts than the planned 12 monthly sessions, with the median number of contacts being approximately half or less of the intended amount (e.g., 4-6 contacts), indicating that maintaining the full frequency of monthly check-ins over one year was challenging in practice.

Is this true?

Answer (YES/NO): YES